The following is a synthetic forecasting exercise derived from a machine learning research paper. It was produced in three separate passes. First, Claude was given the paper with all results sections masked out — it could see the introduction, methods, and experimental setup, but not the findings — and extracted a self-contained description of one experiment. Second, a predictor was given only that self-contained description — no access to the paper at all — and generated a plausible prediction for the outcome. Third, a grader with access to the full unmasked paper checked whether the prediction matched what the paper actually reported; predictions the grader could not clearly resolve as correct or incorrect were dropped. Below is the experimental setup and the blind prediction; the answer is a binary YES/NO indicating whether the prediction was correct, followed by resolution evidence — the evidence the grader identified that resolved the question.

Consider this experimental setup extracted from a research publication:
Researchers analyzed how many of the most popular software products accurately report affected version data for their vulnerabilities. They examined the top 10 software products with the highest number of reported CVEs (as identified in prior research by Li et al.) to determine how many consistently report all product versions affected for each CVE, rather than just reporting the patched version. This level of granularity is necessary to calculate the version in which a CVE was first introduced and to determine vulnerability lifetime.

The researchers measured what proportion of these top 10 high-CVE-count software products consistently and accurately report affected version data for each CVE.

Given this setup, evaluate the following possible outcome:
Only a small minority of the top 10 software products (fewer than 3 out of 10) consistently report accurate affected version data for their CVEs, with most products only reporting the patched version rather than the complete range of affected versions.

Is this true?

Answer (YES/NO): NO